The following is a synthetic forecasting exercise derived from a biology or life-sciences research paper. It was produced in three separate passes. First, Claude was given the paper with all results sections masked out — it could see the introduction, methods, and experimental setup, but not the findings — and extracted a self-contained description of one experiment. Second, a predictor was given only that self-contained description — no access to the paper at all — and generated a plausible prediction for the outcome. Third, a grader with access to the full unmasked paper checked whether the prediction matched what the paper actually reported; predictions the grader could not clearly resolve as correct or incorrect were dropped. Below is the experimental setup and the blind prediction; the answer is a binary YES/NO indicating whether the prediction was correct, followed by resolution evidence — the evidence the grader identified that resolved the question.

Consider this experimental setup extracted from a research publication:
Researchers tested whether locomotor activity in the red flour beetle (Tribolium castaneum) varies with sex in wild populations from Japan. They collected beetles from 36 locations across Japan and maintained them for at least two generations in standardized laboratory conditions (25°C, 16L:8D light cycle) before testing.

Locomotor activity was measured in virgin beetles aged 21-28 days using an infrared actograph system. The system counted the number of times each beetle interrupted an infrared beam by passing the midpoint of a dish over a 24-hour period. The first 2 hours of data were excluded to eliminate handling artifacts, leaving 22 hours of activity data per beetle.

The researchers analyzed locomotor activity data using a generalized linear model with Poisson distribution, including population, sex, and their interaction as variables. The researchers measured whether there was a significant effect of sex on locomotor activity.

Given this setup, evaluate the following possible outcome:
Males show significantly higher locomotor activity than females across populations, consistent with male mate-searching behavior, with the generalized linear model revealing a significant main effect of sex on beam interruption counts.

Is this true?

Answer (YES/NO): NO